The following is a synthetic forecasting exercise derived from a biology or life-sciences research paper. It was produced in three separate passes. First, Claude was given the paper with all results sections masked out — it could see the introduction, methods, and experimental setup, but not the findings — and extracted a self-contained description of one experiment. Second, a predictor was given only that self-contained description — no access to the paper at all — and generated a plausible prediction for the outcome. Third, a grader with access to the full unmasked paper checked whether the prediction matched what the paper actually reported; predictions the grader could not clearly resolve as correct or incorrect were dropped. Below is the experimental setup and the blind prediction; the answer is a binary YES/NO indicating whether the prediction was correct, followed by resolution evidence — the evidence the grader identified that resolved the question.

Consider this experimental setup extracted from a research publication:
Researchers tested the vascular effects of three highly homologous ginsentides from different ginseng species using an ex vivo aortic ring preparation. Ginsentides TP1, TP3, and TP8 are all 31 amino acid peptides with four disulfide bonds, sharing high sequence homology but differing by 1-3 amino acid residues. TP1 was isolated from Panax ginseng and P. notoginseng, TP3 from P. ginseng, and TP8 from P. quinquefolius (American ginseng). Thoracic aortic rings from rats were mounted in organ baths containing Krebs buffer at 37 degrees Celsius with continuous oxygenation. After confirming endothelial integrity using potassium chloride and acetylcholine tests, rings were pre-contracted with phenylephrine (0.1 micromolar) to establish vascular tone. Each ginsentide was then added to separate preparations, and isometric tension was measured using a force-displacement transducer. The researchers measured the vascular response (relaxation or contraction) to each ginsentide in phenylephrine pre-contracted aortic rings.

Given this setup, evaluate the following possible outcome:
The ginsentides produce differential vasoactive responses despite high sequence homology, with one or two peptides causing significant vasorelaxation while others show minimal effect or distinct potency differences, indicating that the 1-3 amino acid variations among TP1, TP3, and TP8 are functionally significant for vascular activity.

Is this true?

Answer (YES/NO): NO